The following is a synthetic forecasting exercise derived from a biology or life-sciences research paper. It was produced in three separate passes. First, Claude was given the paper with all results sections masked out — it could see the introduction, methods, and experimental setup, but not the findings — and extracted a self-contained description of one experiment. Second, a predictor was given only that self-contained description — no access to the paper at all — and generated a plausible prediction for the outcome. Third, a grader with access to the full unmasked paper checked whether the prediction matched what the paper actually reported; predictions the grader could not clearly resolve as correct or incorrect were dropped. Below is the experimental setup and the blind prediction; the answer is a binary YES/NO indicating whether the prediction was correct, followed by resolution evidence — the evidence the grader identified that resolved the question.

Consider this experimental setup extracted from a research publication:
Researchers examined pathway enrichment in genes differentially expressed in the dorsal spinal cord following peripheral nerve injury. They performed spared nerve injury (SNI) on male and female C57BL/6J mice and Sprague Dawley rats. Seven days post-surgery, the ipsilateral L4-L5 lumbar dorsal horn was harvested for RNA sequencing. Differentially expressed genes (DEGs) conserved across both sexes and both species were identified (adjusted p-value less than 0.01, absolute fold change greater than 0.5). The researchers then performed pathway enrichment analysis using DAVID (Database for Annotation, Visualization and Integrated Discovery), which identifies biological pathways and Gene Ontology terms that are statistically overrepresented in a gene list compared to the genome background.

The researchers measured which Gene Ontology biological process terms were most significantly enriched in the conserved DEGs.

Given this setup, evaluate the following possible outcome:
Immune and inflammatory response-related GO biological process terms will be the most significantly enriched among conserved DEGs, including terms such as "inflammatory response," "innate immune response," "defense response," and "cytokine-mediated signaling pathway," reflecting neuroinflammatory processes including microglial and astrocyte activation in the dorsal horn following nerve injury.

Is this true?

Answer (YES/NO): YES